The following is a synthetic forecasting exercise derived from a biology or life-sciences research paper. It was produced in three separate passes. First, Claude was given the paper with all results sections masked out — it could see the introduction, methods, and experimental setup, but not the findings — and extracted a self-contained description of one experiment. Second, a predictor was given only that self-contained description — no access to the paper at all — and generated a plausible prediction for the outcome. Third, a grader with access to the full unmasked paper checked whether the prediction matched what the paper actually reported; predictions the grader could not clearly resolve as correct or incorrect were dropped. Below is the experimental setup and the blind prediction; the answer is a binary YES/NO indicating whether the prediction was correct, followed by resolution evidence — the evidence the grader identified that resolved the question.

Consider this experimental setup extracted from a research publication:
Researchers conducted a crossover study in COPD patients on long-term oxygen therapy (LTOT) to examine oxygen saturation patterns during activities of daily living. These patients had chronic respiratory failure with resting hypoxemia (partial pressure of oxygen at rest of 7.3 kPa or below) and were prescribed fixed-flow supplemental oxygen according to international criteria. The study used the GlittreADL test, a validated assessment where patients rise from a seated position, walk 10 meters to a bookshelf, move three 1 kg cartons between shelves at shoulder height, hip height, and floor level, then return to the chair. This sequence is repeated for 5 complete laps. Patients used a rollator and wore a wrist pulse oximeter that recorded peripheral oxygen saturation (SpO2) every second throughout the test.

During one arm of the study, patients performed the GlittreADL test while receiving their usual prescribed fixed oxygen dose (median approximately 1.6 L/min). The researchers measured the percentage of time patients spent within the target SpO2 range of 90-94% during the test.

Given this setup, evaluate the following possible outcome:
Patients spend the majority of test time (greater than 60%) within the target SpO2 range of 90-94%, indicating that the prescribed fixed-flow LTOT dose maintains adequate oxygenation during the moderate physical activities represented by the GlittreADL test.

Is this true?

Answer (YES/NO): NO